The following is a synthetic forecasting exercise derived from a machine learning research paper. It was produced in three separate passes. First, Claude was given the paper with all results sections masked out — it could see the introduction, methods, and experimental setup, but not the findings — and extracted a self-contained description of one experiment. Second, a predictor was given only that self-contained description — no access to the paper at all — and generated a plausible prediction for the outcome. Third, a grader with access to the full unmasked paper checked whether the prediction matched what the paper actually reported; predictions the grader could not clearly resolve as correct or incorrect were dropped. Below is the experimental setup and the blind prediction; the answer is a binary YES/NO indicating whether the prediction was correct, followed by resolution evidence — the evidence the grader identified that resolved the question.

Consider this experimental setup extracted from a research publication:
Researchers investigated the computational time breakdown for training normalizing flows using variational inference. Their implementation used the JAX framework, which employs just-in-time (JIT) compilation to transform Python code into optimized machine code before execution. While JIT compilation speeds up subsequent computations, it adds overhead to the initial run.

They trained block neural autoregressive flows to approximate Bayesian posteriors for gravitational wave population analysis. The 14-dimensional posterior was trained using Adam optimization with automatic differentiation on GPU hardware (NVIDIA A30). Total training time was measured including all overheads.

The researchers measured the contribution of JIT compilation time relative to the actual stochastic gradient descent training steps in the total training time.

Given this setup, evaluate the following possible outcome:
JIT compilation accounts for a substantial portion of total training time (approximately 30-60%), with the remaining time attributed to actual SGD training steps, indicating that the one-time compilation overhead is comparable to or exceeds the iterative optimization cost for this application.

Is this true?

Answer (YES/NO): NO